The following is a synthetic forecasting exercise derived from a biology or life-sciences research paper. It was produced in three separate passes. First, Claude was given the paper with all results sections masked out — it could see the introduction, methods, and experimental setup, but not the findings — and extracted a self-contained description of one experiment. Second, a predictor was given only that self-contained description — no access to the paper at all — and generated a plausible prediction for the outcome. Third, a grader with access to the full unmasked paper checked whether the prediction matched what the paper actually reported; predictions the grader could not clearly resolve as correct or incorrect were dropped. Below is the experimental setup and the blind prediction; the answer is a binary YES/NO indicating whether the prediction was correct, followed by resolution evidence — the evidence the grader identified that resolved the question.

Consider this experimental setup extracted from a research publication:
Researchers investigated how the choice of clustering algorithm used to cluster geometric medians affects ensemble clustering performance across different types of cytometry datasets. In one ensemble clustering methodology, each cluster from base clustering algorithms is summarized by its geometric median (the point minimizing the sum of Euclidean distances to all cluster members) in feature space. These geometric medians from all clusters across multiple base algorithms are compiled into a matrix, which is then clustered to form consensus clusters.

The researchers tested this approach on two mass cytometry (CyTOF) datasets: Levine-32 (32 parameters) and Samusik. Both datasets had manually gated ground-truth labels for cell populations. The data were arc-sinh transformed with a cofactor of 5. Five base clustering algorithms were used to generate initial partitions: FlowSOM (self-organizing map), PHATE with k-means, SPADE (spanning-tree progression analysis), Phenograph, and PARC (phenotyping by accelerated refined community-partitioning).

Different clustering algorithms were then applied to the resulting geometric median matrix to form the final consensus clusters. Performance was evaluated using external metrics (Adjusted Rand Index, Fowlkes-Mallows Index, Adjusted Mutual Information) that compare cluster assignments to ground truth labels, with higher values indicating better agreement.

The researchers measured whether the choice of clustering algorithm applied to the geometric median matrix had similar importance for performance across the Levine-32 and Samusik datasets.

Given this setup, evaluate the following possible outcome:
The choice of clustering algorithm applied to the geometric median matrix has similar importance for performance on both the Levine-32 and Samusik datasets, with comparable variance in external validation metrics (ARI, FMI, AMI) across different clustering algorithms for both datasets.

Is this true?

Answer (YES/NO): NO